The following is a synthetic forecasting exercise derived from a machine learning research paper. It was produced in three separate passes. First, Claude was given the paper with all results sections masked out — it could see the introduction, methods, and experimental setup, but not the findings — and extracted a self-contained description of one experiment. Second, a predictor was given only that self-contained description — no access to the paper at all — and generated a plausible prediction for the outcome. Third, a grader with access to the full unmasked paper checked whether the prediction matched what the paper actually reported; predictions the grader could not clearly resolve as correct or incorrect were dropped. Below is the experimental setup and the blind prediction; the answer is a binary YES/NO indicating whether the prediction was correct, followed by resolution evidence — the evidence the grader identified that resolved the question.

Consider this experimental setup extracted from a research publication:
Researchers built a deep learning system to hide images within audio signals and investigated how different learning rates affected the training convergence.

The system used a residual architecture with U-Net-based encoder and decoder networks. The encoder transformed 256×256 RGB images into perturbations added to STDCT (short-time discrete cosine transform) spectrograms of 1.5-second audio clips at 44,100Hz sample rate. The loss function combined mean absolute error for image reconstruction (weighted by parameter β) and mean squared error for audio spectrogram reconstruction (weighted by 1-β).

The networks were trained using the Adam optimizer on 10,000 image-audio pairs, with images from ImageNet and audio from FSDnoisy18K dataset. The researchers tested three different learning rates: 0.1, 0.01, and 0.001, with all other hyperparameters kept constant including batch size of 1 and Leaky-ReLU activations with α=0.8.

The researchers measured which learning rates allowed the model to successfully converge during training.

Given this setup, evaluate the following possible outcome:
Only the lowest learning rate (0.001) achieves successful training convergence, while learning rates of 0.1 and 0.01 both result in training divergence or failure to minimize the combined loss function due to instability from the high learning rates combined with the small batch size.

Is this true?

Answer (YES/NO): NO